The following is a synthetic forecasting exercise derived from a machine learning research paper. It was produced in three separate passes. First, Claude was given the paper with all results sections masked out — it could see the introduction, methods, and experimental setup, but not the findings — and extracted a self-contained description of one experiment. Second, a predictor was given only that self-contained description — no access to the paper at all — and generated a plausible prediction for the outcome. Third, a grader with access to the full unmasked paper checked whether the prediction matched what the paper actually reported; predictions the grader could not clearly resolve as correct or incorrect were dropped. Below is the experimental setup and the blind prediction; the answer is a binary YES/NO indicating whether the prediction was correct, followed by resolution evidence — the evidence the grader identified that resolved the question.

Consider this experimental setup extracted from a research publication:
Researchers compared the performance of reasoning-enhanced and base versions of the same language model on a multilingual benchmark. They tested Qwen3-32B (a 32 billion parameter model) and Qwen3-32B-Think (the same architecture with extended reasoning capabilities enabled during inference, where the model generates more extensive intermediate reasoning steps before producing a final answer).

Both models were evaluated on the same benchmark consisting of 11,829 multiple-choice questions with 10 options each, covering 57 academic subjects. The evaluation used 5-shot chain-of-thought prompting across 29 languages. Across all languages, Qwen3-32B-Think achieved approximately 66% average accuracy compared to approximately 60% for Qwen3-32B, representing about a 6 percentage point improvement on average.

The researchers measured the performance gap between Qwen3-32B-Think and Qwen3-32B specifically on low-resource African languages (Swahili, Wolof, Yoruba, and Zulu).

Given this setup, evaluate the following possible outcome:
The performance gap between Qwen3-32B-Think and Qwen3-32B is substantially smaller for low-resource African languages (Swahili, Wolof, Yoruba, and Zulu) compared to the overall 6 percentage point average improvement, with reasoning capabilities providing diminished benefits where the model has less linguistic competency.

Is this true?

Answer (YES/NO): NO